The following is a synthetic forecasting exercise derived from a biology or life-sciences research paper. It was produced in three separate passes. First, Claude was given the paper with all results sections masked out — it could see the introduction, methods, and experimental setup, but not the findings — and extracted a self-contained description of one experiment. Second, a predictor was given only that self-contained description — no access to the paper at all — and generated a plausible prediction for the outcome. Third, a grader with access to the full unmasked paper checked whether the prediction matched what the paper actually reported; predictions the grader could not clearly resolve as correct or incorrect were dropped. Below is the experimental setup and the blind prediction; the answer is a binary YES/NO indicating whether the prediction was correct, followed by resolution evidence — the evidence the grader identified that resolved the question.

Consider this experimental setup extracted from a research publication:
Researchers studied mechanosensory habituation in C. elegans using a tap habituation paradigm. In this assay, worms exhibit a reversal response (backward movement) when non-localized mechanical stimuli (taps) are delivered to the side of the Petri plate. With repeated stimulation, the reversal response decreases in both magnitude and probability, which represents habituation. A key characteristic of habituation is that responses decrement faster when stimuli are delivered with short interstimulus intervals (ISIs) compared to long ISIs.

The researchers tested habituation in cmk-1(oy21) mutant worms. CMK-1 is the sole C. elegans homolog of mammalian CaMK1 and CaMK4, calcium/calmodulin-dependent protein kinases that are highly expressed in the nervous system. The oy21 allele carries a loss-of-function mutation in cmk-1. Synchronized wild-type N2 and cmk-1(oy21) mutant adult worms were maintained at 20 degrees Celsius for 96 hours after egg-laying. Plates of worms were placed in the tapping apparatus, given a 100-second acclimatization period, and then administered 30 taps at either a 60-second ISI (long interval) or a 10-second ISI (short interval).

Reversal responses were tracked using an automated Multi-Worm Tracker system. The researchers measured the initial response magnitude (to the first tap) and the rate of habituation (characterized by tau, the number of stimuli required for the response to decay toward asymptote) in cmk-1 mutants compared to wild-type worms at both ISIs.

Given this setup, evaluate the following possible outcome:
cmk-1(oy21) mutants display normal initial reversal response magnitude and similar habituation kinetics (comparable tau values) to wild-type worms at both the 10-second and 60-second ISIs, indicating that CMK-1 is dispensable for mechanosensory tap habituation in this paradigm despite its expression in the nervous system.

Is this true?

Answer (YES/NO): NO